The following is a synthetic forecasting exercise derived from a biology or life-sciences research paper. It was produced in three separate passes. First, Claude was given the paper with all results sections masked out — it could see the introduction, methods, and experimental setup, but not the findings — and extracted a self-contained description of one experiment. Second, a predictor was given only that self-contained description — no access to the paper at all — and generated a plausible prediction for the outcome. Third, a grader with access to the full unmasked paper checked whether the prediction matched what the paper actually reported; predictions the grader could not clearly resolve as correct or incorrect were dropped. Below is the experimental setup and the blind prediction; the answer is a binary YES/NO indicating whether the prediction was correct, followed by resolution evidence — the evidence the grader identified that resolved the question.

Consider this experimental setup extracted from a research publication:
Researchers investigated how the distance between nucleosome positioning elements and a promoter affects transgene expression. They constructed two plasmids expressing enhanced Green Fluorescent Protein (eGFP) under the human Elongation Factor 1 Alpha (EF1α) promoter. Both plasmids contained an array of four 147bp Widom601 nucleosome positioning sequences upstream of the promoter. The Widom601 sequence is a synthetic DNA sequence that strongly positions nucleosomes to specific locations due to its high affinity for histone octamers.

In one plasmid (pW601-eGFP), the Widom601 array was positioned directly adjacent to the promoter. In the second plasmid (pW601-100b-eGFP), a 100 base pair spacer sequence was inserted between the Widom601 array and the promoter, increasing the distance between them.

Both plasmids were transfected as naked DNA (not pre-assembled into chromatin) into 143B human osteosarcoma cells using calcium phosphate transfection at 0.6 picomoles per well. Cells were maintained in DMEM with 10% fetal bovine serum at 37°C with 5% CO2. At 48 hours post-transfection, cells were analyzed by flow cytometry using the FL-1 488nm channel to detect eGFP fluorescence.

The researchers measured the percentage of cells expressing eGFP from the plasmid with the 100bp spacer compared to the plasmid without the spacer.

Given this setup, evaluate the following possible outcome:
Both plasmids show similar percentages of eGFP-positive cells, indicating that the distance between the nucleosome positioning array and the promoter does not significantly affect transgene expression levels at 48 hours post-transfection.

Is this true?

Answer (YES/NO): NO